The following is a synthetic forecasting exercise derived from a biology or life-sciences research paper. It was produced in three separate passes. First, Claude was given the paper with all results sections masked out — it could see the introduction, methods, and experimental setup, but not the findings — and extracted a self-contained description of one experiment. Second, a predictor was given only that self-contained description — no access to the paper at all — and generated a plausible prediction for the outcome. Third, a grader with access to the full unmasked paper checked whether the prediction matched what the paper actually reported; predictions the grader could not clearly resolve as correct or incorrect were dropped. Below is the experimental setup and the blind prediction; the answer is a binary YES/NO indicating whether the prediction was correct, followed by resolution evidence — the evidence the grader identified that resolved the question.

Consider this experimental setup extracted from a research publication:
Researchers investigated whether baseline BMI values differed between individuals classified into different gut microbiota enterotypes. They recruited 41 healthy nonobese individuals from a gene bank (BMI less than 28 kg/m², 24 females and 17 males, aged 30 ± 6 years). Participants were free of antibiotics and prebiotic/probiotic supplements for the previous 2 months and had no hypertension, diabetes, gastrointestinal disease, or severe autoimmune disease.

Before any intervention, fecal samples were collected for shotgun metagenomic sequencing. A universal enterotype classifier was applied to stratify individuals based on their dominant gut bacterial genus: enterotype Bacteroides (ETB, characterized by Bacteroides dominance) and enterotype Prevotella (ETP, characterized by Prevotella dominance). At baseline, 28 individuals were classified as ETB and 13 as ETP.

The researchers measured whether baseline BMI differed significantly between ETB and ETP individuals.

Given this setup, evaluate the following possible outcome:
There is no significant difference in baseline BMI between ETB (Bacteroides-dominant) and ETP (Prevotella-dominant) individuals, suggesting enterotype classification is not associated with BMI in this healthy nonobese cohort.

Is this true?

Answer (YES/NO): YES